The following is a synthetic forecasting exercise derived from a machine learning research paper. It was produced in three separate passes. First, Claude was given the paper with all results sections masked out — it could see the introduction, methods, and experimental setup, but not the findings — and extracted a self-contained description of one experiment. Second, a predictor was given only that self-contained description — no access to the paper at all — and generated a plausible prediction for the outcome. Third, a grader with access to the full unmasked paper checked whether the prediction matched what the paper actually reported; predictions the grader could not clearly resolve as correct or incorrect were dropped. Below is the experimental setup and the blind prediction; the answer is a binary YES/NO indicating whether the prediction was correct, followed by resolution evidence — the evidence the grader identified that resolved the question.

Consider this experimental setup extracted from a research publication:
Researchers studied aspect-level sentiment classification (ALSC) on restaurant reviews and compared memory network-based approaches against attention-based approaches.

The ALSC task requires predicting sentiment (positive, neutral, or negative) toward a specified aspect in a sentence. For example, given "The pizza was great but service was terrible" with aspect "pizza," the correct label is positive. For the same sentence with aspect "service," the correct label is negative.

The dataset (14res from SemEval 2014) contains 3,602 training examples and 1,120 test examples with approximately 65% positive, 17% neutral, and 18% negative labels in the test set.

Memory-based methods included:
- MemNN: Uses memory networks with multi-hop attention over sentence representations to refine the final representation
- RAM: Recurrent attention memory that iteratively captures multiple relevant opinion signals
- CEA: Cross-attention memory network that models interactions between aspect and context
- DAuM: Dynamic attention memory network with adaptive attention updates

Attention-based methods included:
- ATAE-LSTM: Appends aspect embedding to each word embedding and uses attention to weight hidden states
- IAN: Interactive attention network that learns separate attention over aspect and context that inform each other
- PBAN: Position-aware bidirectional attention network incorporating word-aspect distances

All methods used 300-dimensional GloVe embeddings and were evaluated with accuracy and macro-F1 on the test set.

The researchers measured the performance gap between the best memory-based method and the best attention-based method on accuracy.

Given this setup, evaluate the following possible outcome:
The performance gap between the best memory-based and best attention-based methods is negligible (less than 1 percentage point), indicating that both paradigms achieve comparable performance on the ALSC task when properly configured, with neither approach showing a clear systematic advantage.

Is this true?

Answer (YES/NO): YES